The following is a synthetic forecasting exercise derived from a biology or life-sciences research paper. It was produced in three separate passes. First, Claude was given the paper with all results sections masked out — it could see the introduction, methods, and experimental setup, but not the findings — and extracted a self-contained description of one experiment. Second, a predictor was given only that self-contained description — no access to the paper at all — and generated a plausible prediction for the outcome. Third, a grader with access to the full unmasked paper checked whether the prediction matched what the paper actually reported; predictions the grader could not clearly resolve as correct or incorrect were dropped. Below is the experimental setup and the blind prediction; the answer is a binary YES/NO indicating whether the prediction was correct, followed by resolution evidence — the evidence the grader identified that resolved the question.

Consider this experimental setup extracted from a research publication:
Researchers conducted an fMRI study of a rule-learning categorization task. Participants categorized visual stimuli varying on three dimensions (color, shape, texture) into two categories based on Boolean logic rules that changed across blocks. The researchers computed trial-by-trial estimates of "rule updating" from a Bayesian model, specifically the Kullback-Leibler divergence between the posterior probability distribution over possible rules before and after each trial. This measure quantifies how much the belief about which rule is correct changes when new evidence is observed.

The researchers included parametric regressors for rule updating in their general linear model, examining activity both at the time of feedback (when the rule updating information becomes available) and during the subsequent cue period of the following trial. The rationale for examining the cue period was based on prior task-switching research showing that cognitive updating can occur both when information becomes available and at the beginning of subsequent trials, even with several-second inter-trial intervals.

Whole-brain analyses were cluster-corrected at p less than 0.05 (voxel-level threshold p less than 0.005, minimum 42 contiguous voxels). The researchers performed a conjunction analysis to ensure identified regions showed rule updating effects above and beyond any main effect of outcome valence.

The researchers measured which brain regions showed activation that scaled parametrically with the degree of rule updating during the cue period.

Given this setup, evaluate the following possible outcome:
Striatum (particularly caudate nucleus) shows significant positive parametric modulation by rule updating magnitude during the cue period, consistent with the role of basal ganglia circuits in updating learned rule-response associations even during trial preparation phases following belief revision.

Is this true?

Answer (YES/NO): NO